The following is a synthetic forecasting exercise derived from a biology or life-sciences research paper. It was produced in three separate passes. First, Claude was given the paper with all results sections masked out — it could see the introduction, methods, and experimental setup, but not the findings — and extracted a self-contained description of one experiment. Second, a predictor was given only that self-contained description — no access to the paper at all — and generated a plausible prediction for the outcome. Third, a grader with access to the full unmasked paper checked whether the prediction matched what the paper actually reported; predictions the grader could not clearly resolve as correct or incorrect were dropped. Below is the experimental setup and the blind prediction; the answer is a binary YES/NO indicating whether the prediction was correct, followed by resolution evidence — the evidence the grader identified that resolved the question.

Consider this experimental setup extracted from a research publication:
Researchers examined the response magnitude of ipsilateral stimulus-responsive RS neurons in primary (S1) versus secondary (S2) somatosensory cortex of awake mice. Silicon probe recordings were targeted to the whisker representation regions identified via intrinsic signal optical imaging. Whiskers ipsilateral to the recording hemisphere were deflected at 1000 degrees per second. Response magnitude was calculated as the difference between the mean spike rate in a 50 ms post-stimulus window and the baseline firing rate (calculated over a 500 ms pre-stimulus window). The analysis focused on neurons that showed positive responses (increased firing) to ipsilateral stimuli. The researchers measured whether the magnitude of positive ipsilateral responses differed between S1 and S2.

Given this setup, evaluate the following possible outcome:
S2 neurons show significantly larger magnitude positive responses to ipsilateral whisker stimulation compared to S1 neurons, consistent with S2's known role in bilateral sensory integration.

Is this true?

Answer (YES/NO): YES